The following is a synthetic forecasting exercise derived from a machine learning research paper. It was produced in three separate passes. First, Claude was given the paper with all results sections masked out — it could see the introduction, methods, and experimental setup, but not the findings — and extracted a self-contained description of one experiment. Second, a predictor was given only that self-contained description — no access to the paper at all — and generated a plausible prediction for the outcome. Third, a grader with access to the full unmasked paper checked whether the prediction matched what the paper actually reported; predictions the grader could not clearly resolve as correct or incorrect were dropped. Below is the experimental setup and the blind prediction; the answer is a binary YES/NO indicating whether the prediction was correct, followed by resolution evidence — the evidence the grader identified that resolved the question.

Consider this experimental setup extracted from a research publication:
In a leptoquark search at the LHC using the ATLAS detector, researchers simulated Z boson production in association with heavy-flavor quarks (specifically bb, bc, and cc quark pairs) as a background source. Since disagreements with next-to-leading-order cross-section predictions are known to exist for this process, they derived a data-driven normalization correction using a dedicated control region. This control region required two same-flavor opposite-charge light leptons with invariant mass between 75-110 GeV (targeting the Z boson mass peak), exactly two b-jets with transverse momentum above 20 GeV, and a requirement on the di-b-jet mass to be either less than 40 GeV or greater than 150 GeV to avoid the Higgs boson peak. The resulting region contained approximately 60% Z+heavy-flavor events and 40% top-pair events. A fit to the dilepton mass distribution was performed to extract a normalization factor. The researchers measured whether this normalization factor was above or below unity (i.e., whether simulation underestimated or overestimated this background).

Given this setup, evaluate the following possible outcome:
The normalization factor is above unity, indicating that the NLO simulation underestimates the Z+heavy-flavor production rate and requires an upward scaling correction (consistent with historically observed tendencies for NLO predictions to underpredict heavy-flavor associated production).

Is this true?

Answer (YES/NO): YES